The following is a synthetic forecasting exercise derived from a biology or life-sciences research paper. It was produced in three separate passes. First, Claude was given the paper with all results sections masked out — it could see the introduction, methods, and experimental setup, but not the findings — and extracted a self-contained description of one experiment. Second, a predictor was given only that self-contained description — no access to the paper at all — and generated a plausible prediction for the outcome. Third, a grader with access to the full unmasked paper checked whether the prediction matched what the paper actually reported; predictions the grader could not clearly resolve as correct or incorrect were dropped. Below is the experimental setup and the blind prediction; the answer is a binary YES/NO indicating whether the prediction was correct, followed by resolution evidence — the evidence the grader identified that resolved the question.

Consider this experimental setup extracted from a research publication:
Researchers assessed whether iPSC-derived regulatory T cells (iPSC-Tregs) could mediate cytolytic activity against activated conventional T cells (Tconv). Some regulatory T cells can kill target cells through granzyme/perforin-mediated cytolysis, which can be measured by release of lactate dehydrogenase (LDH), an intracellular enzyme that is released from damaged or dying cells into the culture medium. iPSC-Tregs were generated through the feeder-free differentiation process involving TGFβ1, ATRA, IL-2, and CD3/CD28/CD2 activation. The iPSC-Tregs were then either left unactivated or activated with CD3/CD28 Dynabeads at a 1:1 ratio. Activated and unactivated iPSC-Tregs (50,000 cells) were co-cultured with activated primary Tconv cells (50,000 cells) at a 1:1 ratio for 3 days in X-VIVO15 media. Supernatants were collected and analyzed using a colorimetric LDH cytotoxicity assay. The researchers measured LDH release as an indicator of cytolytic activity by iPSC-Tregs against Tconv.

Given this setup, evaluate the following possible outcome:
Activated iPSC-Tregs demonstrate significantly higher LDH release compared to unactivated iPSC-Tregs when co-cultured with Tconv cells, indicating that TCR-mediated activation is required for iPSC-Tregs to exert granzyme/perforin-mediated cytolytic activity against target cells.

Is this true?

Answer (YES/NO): NO